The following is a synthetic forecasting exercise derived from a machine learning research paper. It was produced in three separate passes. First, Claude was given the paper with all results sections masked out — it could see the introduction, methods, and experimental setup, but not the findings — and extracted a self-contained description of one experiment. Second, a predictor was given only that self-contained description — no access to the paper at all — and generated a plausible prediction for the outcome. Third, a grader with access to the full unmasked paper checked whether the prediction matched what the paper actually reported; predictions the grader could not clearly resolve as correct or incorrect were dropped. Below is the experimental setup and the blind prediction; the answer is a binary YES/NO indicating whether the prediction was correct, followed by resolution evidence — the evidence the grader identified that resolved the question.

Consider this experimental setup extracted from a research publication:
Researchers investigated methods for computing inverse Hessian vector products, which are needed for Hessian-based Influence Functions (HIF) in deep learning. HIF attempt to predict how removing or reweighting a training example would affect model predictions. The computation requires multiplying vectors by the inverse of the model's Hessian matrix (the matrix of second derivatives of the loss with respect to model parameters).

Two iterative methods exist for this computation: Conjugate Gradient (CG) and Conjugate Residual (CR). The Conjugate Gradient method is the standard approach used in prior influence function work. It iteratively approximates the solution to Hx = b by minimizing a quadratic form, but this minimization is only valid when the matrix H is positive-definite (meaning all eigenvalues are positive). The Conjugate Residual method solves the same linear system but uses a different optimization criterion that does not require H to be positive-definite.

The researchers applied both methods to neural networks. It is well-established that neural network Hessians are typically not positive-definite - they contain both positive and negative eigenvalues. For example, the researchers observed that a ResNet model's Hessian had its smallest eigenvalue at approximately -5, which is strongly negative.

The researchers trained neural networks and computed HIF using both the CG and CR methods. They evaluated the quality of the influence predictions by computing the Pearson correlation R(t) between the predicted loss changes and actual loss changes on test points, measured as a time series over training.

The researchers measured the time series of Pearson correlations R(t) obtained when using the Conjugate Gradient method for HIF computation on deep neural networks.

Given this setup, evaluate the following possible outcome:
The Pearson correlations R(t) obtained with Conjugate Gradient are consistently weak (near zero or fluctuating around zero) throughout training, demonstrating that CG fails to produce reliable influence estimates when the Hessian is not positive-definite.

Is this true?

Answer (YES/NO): YES